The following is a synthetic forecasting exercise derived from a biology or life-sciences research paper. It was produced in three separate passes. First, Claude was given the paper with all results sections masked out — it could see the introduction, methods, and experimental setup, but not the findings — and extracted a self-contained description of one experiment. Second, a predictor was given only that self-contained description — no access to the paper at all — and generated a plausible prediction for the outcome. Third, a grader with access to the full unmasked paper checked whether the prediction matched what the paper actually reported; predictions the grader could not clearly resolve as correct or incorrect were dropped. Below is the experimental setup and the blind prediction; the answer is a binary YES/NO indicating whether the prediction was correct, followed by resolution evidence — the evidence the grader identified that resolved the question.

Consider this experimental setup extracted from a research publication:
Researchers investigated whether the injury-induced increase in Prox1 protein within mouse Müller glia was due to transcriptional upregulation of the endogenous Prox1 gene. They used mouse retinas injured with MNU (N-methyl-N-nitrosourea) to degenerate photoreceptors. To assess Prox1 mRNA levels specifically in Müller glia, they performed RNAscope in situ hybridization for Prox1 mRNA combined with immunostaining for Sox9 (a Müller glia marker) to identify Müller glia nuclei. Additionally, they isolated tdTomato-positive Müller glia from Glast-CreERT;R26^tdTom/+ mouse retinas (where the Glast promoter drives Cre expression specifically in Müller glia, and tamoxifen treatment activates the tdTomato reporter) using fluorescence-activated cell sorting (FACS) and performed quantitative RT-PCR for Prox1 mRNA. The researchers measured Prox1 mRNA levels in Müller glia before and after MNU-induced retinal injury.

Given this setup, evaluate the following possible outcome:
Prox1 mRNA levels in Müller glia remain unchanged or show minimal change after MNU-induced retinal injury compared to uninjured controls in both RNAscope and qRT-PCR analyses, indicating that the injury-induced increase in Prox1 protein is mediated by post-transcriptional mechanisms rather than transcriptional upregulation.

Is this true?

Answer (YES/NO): NO